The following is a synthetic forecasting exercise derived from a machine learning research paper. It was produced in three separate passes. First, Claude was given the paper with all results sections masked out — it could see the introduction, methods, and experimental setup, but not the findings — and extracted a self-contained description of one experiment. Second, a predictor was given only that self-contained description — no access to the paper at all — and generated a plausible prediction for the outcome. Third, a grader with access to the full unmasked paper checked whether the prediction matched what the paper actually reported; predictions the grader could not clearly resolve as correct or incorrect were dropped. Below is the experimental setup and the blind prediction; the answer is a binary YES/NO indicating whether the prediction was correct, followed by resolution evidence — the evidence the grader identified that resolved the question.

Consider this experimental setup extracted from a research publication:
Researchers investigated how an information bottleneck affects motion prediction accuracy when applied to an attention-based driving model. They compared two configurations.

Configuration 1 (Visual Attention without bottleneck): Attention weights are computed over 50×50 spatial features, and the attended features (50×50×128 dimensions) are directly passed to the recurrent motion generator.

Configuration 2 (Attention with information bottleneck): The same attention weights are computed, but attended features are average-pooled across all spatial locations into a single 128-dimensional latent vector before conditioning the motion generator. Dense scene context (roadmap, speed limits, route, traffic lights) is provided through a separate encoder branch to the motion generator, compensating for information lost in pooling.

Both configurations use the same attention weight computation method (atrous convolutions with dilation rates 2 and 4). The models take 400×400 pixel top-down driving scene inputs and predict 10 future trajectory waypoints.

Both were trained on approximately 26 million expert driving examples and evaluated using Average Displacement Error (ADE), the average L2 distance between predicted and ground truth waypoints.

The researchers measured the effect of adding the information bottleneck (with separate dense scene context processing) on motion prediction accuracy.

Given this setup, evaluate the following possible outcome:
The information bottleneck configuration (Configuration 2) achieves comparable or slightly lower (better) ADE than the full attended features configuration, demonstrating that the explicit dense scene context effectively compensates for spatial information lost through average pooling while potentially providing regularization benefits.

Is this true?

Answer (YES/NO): YES